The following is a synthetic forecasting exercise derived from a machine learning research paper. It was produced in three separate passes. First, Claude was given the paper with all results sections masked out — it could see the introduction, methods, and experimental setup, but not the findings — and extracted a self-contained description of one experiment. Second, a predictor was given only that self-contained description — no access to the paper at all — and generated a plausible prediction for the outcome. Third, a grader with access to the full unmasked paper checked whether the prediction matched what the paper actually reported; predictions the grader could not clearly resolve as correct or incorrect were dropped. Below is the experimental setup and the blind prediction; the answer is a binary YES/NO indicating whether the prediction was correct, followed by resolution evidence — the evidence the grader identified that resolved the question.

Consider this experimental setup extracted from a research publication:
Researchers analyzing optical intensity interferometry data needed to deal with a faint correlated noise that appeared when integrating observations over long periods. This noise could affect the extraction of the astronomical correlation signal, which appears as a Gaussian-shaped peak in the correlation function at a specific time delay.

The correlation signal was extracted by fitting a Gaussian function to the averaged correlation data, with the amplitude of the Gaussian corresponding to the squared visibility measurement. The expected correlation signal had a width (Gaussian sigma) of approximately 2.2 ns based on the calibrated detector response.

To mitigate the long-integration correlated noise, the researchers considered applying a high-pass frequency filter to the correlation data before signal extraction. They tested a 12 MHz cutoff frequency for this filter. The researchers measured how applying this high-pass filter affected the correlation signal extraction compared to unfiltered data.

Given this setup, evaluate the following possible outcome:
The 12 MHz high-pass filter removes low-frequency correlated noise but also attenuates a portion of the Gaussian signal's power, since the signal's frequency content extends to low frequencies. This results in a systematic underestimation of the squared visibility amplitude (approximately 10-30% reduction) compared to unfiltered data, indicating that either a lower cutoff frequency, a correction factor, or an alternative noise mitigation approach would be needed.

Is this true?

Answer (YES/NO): NO